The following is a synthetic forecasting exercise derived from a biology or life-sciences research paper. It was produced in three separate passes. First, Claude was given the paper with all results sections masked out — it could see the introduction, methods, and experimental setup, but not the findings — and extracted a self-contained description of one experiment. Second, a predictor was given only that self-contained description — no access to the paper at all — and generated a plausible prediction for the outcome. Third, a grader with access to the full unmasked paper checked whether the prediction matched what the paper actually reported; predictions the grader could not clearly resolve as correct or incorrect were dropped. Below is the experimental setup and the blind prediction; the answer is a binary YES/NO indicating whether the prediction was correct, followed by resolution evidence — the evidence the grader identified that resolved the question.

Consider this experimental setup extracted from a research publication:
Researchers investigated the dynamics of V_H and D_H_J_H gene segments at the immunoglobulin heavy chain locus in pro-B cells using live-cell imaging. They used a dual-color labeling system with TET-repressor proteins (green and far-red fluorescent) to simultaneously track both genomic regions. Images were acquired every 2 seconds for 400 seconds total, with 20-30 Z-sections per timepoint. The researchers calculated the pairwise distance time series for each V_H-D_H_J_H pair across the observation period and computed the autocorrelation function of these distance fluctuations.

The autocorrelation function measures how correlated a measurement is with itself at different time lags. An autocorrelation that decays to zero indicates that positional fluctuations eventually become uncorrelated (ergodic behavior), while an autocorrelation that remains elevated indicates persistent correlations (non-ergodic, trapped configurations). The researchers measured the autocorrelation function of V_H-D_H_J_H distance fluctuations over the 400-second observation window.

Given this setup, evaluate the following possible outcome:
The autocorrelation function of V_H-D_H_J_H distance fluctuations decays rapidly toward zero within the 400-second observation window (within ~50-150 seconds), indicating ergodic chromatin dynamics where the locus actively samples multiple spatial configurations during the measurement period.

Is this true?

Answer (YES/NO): NO